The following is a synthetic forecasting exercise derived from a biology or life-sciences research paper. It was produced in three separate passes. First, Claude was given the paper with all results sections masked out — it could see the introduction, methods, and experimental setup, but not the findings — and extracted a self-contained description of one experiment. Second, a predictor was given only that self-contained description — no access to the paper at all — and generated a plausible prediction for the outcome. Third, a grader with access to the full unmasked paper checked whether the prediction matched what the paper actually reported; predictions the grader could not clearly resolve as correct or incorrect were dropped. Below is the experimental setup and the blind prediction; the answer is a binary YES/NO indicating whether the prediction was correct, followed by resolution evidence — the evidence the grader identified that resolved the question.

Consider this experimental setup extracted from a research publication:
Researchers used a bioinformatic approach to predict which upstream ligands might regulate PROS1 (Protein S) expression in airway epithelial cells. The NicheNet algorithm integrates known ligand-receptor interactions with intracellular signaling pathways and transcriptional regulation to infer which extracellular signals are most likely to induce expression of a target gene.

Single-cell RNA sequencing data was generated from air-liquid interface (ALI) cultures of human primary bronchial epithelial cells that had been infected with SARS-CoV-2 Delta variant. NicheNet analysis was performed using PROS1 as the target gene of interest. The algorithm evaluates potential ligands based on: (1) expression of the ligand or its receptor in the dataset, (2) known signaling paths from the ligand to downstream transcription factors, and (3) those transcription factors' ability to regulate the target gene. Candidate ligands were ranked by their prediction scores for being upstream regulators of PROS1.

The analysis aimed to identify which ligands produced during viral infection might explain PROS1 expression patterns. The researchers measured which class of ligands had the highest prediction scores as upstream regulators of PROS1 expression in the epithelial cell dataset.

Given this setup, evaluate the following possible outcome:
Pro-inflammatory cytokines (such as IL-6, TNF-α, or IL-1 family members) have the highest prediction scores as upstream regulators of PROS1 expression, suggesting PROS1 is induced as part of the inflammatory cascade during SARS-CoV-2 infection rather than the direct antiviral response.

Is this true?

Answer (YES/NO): NO